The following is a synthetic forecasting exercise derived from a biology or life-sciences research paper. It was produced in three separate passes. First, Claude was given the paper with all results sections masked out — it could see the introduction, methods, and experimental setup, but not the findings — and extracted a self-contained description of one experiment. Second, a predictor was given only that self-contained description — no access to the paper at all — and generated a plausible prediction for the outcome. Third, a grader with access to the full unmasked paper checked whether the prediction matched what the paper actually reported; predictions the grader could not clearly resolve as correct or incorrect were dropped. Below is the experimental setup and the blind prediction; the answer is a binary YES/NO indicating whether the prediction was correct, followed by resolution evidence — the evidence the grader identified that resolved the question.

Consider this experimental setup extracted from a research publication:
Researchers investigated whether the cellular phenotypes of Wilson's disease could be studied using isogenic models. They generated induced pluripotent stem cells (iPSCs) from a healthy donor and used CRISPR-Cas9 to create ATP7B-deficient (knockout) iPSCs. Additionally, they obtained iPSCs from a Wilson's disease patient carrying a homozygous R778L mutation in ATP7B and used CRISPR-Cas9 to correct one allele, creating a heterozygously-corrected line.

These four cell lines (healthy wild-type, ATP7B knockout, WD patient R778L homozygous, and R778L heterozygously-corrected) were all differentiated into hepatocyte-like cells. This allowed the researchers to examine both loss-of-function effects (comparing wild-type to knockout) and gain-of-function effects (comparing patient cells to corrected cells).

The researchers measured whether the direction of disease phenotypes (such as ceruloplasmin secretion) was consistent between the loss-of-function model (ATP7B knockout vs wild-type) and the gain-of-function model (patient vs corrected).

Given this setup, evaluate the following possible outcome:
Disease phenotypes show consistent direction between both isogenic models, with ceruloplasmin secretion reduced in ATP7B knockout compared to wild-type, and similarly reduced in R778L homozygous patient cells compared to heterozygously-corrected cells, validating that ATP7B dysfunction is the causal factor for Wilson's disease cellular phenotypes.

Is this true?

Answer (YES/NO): YES